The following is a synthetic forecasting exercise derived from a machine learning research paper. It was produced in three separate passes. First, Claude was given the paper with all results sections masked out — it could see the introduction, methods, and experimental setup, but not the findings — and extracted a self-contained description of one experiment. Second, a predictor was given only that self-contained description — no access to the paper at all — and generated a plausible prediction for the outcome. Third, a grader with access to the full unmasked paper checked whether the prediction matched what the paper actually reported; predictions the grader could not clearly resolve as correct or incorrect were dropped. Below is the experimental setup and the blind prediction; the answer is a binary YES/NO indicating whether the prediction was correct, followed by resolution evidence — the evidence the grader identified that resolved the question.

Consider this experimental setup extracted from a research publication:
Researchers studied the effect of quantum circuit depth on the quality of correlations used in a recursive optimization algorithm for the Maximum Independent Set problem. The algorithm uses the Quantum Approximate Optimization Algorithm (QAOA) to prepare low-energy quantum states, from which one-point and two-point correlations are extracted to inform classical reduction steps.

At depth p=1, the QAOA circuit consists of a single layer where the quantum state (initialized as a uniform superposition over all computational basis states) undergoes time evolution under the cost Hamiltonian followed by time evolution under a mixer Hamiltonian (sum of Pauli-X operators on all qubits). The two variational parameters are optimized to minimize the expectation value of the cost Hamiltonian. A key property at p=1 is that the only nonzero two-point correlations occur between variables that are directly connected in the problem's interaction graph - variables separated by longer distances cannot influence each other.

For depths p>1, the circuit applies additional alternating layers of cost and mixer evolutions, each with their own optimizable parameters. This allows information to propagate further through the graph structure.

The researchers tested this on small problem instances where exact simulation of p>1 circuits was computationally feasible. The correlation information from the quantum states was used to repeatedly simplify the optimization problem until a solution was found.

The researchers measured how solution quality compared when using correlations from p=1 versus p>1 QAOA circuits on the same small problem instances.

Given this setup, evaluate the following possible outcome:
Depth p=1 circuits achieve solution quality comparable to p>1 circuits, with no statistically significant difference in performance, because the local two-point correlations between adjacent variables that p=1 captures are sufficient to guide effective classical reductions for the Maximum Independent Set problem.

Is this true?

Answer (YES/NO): NO